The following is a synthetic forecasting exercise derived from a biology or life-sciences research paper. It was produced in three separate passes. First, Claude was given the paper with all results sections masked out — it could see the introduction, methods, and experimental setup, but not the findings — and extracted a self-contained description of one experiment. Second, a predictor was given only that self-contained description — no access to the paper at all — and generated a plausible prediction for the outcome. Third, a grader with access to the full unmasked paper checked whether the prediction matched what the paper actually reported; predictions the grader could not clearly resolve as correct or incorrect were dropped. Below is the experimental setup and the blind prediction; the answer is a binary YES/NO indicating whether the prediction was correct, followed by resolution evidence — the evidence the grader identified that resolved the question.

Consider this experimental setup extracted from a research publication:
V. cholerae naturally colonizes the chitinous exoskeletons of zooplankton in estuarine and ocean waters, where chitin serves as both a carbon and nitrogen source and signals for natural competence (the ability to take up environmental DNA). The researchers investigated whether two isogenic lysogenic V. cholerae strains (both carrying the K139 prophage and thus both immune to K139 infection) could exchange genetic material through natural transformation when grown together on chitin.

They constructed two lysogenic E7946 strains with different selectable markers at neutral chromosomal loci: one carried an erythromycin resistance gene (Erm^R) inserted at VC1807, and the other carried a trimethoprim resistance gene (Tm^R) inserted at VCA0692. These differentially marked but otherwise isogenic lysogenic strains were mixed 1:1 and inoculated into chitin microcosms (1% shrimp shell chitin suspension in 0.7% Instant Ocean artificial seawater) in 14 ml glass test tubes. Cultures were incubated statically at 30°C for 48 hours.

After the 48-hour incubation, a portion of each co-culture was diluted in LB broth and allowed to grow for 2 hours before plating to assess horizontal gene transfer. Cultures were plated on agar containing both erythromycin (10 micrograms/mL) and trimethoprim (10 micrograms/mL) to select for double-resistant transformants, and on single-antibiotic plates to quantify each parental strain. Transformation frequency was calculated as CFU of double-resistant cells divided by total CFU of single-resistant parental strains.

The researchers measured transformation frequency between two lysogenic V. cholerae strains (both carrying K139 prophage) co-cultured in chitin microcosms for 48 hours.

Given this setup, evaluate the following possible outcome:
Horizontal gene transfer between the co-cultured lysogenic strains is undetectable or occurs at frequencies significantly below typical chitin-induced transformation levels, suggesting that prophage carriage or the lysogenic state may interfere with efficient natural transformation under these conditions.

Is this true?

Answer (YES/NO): NO